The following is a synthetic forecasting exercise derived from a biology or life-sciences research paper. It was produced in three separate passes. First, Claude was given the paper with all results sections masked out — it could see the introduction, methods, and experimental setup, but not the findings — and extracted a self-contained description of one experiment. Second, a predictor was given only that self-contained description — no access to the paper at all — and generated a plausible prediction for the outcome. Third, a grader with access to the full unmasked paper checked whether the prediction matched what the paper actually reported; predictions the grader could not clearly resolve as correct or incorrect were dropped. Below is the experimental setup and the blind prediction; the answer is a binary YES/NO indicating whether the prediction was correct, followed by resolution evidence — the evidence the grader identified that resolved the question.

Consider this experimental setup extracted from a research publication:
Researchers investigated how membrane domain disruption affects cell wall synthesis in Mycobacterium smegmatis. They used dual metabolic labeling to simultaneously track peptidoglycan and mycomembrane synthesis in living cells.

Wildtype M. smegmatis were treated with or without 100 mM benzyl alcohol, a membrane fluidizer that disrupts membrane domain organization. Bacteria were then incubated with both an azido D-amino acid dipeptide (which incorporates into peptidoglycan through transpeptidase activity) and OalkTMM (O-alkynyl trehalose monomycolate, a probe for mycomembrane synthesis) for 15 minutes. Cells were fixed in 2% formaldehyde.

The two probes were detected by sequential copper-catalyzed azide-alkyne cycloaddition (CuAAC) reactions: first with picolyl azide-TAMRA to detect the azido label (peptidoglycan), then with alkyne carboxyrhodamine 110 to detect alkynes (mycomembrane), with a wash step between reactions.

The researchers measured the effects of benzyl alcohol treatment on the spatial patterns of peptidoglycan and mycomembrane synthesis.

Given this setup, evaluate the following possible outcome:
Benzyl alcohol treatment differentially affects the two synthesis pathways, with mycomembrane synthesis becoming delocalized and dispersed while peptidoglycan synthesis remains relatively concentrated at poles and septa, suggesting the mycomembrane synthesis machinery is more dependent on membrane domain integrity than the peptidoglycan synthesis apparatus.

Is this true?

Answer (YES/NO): NO